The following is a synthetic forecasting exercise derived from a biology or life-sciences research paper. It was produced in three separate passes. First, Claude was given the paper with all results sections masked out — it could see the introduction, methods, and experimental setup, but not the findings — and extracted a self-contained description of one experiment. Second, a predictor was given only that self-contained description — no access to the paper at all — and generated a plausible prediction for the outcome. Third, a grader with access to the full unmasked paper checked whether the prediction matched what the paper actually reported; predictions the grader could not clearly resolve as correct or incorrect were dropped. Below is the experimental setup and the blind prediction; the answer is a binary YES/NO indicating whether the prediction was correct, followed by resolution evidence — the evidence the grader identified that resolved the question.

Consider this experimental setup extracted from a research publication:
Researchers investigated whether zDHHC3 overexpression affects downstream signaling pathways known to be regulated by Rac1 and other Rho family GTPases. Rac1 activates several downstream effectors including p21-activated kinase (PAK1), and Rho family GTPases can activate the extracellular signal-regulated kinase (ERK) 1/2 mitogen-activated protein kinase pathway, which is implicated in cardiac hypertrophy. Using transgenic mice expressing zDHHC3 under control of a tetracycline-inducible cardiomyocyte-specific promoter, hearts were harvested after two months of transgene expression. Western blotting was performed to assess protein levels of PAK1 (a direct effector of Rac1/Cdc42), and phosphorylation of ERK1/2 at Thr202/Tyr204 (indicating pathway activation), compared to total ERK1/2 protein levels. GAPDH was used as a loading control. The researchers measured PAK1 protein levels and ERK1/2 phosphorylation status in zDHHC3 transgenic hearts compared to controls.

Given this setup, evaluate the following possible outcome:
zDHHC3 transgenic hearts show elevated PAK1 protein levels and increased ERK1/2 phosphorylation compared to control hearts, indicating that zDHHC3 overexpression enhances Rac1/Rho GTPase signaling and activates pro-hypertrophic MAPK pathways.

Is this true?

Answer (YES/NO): YES